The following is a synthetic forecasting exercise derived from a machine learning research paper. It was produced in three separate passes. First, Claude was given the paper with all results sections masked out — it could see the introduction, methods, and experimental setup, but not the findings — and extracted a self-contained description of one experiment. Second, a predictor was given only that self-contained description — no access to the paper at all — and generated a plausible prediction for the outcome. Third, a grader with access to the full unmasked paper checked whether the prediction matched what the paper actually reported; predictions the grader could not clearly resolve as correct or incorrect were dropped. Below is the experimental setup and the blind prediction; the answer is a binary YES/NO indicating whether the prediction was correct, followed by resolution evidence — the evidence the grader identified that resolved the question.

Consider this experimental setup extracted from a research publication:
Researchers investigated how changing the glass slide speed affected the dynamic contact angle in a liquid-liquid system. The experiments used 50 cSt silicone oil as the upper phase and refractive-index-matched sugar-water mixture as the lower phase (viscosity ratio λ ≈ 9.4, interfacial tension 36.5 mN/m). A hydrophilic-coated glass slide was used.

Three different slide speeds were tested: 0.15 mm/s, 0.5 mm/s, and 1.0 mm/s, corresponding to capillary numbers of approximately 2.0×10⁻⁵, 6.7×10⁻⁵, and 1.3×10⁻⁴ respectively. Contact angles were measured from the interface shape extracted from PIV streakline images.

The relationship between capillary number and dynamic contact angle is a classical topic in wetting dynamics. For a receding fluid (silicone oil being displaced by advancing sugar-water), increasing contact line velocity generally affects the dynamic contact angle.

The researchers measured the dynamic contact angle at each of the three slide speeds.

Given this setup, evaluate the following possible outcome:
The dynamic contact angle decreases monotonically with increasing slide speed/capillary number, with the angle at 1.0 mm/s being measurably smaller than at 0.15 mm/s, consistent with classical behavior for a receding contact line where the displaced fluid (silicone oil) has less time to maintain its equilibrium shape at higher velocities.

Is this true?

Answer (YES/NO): NO